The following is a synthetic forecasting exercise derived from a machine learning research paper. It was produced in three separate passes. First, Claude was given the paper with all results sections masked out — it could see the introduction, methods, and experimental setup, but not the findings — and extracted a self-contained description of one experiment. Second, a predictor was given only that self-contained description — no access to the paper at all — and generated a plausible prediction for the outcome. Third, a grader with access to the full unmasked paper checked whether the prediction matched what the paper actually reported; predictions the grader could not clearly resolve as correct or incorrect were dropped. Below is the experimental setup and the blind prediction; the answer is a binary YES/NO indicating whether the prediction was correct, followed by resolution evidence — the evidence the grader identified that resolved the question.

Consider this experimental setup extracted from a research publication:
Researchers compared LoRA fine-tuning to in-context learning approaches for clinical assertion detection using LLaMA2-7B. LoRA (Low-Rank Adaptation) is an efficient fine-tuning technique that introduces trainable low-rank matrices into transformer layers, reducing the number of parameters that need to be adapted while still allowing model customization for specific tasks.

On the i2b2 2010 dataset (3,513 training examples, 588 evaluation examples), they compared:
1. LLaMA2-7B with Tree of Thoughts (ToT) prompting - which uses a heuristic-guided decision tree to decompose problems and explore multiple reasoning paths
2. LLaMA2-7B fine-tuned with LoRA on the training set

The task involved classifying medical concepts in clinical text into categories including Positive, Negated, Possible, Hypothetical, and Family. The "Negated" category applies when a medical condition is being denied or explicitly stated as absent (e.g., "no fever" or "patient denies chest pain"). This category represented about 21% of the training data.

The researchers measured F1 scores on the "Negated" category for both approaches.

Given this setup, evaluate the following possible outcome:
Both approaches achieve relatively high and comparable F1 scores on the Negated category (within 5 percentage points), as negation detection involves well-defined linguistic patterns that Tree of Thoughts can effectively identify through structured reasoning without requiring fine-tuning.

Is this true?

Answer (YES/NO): NO